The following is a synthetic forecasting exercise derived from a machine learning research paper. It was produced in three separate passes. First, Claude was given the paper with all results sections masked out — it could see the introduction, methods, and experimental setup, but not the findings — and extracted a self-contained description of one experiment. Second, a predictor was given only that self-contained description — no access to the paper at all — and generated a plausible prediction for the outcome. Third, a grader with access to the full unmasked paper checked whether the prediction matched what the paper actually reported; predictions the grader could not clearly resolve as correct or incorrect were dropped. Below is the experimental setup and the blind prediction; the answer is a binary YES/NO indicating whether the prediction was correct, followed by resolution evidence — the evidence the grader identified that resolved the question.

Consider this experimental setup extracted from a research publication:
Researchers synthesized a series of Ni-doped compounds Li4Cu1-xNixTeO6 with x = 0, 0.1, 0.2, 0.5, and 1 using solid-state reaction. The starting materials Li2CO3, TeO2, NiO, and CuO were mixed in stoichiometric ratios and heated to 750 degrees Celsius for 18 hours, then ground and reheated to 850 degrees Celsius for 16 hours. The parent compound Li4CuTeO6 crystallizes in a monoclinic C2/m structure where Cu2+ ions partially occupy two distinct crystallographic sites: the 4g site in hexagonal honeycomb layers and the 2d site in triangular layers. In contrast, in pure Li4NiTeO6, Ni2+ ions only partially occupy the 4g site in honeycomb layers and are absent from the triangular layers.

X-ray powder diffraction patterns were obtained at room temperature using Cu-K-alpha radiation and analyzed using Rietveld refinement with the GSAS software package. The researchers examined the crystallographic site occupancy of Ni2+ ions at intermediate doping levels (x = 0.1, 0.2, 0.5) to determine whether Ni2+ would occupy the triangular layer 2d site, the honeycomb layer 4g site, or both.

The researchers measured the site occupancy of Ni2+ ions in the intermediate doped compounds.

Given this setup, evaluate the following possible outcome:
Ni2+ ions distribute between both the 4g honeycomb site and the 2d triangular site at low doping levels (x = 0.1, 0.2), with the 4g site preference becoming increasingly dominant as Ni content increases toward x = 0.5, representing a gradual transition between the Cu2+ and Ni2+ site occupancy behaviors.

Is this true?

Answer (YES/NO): NO